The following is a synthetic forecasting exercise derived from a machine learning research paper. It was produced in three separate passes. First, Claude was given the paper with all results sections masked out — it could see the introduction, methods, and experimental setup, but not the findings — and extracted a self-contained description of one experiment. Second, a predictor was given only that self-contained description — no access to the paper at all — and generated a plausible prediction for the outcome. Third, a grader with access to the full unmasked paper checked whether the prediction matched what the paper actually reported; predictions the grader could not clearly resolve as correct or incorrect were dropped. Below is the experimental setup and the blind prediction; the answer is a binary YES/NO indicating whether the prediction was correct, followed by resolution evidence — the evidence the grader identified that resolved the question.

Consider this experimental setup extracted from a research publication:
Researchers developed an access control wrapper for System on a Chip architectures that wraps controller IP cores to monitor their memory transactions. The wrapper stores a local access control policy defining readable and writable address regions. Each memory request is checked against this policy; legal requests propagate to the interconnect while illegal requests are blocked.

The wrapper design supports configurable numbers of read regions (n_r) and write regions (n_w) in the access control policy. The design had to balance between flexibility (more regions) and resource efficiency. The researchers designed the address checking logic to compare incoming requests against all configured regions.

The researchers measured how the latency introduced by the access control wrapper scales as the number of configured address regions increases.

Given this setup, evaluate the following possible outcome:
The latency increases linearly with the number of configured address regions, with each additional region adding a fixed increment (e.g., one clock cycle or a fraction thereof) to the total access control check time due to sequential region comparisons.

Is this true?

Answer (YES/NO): NO